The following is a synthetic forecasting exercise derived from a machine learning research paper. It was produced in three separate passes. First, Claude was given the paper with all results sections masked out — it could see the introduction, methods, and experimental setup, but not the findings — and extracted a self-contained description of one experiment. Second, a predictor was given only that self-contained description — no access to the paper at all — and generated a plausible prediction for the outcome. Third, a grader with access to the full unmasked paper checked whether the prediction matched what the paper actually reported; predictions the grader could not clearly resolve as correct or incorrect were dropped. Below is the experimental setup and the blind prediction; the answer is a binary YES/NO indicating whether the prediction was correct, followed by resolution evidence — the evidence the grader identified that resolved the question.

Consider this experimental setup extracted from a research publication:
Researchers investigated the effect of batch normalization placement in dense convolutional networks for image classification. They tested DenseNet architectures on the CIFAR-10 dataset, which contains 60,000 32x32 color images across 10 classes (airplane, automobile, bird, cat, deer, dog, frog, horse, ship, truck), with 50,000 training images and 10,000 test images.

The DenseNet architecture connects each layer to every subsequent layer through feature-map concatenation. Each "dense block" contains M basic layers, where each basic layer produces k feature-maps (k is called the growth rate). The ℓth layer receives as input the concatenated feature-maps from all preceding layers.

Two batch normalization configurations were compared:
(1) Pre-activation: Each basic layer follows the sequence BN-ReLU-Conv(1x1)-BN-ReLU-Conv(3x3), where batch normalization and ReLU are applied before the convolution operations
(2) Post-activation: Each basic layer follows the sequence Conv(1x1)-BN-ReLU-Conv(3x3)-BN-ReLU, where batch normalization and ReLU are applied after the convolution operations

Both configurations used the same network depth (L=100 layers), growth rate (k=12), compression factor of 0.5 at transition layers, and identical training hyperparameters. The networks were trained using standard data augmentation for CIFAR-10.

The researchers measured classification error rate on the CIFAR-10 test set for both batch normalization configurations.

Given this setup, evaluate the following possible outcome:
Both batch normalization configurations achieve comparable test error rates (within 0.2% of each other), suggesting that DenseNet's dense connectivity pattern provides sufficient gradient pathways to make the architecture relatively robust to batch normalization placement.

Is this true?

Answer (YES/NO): NO